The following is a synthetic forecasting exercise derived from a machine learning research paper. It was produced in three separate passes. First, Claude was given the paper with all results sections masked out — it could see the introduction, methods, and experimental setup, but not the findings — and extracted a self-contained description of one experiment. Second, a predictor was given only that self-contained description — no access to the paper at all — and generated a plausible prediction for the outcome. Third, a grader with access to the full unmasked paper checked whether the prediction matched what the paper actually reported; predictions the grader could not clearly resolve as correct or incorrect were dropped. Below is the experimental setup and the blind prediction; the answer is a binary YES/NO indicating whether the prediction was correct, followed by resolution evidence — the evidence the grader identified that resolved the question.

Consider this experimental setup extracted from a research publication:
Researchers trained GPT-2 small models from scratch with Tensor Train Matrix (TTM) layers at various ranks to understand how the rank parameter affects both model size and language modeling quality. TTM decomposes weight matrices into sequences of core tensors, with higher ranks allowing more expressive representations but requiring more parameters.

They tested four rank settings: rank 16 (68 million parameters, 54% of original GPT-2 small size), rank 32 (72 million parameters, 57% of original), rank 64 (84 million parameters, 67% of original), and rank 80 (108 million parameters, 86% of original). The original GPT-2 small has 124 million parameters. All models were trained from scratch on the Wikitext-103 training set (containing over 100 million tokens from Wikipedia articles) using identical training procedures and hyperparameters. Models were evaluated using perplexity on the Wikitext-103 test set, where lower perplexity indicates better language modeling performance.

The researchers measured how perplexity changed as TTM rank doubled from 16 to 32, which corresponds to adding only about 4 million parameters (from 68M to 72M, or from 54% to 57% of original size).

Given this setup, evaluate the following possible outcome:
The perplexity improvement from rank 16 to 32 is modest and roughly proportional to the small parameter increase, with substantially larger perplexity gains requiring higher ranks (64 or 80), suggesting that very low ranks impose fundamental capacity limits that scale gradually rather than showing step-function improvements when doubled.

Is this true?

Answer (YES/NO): YES